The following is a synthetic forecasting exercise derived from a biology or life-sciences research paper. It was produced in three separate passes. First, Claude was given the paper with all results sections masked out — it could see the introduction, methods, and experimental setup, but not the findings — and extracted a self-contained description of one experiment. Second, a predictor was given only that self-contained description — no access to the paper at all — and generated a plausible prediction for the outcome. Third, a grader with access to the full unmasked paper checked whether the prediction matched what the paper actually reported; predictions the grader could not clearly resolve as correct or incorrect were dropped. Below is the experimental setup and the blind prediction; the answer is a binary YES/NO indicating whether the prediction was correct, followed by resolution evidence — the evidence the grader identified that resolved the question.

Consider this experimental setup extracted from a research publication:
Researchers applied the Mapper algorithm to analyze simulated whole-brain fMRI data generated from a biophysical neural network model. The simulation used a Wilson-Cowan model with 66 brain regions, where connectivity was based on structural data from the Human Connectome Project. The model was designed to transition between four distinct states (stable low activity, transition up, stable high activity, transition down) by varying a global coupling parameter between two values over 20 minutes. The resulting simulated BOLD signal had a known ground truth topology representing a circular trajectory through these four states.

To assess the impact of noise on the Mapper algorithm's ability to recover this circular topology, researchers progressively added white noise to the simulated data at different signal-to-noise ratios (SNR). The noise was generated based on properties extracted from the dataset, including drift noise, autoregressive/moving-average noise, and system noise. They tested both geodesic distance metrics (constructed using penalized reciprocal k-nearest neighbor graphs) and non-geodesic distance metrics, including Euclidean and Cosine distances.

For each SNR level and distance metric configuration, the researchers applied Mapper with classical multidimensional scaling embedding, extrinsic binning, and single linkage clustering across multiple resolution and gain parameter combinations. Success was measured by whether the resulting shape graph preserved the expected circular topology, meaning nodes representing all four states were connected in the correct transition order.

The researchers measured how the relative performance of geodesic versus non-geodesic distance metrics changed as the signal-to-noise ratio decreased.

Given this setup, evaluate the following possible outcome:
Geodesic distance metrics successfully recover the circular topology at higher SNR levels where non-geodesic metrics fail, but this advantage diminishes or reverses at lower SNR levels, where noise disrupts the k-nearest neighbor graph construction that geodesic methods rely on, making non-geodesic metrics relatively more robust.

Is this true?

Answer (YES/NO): NO